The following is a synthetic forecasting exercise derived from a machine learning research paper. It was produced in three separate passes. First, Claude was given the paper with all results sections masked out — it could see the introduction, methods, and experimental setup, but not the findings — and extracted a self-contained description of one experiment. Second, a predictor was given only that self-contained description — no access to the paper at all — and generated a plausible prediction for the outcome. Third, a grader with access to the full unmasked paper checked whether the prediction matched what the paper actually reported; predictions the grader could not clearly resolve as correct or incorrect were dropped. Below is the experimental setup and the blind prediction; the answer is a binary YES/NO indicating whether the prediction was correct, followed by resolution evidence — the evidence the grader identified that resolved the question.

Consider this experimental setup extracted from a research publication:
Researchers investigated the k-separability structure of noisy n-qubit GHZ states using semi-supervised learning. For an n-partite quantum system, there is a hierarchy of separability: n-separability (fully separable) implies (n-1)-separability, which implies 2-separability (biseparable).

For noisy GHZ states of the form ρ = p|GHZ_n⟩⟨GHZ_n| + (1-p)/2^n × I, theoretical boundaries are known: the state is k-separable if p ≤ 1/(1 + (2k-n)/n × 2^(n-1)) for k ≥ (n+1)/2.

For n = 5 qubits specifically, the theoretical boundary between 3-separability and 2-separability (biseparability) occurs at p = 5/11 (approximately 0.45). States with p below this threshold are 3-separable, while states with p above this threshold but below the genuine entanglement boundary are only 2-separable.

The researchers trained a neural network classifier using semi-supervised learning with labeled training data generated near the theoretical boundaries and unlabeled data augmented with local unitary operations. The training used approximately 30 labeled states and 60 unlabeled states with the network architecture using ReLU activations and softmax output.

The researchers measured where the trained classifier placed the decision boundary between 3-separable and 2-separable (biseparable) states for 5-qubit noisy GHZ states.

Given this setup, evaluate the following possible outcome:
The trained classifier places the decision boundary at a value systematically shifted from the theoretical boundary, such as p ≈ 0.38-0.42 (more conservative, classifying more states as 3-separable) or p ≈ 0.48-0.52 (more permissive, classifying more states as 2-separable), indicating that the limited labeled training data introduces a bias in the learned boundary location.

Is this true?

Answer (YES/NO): NO